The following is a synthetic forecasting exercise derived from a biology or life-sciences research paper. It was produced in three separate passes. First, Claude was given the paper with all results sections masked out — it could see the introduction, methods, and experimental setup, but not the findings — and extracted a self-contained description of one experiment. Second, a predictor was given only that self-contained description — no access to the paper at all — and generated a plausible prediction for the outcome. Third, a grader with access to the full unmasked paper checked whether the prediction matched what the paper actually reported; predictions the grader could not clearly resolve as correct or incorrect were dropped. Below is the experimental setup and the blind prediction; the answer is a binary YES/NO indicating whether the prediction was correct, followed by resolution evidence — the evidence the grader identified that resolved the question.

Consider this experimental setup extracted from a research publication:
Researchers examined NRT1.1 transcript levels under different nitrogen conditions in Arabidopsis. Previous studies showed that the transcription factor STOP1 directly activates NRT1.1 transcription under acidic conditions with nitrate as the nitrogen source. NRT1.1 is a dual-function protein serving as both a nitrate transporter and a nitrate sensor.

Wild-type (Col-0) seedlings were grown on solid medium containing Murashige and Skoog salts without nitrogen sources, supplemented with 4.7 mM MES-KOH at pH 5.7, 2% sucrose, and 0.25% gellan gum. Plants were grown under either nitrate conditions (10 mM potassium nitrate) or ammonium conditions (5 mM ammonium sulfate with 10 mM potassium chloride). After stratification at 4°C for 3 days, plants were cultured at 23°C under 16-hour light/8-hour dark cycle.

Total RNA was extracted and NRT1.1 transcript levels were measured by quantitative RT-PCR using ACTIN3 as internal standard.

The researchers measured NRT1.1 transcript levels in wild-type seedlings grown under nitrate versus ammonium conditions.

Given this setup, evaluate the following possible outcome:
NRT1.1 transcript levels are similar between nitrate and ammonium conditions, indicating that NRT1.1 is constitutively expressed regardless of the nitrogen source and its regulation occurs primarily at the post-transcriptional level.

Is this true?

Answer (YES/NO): NO